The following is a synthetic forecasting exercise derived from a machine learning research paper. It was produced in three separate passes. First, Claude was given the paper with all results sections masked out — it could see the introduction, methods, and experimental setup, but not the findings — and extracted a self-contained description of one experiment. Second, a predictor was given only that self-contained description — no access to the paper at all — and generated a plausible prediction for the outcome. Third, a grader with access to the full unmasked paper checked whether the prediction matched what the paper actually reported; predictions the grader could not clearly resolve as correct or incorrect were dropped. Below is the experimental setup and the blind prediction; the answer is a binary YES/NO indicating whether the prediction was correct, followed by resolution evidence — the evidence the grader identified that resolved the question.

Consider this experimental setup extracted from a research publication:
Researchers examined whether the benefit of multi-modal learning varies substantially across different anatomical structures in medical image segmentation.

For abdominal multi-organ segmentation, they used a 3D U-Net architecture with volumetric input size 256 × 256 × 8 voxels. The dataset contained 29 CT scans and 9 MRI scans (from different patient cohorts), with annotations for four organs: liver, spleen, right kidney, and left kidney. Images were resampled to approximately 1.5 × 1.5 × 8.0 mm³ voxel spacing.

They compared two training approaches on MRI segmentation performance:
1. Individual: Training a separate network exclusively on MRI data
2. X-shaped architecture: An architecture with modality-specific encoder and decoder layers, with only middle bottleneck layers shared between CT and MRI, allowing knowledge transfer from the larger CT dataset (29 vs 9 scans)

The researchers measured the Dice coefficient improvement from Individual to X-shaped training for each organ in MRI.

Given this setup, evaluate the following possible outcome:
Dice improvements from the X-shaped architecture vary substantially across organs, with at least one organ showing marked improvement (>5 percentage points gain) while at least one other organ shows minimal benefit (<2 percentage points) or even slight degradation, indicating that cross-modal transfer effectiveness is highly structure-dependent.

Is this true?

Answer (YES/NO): YES